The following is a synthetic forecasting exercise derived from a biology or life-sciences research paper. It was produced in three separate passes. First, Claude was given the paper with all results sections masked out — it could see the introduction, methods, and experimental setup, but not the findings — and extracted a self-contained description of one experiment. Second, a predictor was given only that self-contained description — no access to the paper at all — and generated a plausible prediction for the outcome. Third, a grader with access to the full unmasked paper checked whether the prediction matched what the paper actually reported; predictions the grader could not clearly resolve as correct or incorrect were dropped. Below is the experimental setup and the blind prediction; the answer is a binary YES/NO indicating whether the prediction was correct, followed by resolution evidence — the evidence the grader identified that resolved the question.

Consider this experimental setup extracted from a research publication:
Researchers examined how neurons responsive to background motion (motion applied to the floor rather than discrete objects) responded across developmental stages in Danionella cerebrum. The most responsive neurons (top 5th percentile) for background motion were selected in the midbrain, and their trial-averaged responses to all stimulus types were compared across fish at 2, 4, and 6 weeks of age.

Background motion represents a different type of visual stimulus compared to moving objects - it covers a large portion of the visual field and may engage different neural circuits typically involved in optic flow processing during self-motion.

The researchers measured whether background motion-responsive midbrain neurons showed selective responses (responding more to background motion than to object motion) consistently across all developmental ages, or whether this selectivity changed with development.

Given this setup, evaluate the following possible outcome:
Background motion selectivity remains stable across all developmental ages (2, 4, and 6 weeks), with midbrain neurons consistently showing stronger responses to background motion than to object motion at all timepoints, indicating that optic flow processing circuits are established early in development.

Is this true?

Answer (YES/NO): YES